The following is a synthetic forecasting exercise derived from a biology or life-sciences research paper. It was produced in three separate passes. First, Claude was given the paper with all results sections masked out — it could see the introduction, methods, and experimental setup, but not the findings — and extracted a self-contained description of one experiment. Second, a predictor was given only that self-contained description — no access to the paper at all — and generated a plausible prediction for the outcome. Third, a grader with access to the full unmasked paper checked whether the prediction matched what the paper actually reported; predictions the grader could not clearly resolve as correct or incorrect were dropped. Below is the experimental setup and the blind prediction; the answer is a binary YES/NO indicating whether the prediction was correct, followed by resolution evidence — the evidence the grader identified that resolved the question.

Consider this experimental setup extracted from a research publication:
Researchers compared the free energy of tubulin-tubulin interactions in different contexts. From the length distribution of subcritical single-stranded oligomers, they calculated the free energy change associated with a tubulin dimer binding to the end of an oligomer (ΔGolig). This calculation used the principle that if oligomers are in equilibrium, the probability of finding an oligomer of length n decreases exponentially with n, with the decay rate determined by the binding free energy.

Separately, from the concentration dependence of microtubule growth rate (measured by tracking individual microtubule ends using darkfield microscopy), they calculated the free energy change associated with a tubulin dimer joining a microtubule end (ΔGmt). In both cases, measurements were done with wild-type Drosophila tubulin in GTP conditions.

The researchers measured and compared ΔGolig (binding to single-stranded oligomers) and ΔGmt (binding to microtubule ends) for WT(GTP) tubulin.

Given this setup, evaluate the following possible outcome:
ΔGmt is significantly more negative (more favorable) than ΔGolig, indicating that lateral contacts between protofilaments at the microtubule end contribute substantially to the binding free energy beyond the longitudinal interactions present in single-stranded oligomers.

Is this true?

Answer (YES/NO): YES